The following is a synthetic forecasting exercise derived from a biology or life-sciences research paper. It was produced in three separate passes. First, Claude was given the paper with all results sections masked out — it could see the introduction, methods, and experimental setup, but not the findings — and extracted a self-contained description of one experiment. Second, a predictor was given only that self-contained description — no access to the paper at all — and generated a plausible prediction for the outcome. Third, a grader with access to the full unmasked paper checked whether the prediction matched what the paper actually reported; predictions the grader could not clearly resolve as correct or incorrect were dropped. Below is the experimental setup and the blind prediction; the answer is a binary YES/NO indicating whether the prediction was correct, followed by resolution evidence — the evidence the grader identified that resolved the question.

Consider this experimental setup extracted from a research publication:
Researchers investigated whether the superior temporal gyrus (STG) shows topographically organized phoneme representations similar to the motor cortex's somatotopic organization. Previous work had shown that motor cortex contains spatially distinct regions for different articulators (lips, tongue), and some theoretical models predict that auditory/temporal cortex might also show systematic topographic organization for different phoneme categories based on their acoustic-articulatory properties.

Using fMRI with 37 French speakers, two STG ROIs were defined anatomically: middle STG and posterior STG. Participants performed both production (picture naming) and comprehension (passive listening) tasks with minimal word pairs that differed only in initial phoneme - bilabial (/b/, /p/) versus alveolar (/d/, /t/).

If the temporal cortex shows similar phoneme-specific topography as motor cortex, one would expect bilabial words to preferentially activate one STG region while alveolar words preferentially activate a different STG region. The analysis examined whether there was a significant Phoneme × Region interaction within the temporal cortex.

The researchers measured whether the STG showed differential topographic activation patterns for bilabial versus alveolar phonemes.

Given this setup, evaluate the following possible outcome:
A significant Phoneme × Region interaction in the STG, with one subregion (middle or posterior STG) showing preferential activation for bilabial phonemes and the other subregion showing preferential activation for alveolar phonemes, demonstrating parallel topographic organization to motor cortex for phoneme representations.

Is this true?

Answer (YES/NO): NO